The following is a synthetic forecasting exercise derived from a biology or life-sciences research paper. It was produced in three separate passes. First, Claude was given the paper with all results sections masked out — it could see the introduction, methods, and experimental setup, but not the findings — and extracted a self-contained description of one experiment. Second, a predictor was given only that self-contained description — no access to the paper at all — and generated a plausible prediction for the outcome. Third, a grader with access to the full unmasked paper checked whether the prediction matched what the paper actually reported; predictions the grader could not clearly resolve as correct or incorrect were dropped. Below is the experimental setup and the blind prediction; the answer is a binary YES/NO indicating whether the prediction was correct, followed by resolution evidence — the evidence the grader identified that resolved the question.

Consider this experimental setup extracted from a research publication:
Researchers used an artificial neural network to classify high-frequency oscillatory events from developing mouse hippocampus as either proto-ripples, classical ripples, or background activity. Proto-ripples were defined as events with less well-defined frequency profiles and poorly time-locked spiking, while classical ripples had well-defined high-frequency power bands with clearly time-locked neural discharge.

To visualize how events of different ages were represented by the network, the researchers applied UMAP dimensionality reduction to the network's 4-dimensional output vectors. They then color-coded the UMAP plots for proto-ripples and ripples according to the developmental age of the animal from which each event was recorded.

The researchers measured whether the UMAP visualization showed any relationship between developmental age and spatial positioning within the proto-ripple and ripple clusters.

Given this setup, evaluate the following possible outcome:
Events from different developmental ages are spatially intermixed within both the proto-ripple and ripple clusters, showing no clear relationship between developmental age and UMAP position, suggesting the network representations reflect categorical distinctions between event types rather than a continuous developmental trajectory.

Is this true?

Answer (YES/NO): NO